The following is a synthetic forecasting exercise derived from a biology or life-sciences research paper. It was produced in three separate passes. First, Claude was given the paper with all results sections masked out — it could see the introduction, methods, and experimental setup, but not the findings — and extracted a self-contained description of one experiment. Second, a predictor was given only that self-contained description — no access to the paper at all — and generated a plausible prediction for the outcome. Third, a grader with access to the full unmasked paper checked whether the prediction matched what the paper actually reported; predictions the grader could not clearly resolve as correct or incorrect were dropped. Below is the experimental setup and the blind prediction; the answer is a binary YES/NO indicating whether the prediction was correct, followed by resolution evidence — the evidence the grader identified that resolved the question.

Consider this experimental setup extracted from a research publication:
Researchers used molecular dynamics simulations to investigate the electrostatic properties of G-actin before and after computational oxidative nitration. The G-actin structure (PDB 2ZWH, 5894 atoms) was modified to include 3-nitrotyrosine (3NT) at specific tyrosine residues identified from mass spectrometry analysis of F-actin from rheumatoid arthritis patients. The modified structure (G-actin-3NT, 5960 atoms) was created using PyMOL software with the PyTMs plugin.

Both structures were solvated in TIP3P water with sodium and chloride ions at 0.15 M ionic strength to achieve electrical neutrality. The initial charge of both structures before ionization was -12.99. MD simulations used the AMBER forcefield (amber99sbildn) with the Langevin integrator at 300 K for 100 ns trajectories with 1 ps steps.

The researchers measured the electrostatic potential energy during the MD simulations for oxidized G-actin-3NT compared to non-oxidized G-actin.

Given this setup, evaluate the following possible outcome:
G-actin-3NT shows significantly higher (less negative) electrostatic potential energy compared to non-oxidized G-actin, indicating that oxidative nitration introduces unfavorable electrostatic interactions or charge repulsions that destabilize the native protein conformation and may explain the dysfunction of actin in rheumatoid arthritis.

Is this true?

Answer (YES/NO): NO